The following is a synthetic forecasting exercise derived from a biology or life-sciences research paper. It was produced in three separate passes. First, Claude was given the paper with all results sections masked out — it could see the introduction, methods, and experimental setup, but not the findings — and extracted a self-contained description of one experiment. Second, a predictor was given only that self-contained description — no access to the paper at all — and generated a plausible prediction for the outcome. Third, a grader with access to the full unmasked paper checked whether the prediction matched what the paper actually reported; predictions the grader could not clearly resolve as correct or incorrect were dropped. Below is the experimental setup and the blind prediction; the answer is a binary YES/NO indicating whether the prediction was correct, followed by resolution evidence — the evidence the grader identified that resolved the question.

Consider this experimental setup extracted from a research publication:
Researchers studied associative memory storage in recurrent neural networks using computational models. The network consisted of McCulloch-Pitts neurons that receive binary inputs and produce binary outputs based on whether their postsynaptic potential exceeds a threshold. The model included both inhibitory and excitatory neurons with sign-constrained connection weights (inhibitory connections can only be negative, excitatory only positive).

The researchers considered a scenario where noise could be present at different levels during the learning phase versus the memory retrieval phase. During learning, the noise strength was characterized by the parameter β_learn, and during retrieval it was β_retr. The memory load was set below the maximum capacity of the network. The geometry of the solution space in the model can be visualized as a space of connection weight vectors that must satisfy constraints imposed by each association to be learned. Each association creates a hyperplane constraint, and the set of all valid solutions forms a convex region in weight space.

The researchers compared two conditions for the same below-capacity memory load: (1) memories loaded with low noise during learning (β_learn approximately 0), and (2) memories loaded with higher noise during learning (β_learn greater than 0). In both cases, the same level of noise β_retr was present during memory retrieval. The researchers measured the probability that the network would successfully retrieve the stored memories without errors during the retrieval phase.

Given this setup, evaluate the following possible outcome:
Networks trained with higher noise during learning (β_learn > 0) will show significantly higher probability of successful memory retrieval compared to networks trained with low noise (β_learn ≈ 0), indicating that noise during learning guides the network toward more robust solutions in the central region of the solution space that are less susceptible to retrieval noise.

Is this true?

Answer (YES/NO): YES